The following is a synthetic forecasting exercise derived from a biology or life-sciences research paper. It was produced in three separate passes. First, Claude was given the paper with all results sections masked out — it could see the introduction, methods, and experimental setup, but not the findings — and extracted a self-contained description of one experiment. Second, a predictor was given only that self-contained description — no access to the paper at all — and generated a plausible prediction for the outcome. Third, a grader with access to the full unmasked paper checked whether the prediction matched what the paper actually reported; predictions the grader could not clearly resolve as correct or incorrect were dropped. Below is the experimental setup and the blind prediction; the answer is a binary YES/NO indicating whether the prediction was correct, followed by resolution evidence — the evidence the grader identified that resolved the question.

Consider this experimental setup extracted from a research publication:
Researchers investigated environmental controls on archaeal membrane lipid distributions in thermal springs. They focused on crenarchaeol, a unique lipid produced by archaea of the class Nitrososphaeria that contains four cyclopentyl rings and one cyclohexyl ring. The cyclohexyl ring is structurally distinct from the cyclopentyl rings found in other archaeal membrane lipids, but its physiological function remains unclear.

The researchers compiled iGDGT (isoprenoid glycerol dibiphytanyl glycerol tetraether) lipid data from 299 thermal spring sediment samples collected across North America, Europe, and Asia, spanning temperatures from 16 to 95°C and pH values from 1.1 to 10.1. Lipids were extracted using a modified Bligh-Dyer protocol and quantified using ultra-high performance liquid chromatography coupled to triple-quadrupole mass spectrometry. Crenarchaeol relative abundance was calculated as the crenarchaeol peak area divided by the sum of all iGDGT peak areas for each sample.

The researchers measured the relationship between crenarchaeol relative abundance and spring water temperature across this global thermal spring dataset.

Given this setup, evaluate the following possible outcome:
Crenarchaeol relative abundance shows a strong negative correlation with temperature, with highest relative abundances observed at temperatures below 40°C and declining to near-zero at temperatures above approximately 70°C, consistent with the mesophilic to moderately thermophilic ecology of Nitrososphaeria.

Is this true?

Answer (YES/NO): NO